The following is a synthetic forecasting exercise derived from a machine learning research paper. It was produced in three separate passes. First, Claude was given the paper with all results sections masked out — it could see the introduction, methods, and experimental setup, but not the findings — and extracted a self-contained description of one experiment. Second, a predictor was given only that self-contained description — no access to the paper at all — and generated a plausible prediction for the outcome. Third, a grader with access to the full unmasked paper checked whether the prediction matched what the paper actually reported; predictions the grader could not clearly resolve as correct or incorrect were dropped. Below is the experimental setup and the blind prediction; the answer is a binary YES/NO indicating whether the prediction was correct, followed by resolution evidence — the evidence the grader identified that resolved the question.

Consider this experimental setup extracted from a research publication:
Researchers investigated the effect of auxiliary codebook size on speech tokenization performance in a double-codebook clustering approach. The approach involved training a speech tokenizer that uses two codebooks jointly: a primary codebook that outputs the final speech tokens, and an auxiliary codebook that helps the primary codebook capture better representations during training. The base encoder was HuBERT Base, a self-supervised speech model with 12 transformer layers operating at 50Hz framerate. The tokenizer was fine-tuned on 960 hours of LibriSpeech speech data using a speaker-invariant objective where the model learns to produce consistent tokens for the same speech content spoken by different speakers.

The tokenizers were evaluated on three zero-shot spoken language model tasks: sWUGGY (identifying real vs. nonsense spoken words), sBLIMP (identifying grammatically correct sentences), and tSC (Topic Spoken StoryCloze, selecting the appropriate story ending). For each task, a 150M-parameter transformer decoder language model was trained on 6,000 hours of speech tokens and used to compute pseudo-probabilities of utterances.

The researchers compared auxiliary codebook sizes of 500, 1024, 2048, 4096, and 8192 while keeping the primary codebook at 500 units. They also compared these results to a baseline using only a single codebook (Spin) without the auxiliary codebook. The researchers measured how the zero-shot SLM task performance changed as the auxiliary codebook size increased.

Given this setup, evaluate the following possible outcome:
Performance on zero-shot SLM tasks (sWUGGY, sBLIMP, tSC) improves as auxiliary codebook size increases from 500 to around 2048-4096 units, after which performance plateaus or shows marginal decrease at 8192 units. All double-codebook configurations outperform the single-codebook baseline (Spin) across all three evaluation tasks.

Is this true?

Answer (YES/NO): NO